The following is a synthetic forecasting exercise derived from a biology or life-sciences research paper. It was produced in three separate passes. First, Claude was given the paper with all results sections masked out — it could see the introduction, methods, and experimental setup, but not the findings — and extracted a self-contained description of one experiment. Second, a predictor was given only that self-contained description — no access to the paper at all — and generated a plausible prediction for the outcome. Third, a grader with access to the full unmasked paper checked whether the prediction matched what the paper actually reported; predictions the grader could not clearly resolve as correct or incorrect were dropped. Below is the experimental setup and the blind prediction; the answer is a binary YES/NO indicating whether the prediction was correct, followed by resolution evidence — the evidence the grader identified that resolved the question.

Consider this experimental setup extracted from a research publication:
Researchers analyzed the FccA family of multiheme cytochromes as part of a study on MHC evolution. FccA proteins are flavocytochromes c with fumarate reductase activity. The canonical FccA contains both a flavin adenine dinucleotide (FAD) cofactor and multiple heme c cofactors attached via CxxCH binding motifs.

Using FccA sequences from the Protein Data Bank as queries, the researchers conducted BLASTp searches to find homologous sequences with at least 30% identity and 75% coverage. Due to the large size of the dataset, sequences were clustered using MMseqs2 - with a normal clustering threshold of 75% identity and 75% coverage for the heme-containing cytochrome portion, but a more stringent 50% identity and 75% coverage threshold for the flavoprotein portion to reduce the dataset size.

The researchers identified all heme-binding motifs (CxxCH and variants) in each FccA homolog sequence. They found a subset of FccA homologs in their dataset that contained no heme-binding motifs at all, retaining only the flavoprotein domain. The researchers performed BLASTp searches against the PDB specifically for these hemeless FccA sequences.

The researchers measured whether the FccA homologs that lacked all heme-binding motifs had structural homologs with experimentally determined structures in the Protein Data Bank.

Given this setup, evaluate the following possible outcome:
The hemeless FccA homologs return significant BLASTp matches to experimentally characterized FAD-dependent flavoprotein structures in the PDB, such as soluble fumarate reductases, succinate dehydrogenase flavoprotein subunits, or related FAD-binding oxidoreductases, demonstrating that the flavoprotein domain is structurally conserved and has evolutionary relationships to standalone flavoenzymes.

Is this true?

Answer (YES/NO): YES